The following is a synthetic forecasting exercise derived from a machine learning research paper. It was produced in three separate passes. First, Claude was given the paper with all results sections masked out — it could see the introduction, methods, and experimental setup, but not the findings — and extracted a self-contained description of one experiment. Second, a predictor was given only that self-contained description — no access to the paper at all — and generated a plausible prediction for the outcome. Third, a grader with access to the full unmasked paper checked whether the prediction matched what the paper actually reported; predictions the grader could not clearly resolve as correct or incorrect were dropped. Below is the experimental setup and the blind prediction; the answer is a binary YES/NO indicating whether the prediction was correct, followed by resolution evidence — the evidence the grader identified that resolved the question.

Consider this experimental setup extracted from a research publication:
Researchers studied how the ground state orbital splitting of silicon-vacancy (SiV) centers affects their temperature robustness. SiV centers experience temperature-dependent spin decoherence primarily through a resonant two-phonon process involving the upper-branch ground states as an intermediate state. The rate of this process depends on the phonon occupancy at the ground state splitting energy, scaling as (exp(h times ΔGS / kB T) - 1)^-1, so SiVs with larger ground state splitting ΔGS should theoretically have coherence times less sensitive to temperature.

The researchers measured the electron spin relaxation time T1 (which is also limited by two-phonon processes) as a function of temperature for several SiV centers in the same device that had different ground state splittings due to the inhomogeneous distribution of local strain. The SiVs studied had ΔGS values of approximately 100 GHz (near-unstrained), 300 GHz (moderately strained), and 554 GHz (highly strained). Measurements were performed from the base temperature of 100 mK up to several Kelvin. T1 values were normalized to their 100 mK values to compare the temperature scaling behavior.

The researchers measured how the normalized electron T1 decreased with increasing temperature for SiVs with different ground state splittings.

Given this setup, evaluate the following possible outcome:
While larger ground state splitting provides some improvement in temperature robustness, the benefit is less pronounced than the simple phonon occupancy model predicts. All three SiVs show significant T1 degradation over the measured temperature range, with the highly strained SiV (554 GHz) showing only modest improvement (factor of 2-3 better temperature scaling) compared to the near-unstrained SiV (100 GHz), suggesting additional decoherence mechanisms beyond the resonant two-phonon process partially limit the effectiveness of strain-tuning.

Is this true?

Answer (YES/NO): NO